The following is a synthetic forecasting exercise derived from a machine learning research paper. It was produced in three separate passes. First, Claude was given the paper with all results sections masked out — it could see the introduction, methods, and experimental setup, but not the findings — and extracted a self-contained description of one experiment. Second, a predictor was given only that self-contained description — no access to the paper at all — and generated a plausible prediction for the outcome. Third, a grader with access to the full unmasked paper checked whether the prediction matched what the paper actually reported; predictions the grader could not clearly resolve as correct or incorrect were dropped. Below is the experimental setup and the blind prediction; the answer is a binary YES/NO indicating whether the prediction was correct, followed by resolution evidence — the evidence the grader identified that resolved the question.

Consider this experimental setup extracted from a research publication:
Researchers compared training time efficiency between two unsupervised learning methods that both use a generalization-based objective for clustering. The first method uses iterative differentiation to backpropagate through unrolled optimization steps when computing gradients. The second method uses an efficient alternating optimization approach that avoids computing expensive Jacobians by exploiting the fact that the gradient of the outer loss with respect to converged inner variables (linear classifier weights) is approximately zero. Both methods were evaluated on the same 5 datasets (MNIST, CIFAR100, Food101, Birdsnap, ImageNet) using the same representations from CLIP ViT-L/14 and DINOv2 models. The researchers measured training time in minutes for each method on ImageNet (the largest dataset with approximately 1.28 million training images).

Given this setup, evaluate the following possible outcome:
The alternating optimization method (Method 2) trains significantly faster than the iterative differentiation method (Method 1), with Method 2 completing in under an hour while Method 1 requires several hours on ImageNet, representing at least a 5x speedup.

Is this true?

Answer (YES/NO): YES